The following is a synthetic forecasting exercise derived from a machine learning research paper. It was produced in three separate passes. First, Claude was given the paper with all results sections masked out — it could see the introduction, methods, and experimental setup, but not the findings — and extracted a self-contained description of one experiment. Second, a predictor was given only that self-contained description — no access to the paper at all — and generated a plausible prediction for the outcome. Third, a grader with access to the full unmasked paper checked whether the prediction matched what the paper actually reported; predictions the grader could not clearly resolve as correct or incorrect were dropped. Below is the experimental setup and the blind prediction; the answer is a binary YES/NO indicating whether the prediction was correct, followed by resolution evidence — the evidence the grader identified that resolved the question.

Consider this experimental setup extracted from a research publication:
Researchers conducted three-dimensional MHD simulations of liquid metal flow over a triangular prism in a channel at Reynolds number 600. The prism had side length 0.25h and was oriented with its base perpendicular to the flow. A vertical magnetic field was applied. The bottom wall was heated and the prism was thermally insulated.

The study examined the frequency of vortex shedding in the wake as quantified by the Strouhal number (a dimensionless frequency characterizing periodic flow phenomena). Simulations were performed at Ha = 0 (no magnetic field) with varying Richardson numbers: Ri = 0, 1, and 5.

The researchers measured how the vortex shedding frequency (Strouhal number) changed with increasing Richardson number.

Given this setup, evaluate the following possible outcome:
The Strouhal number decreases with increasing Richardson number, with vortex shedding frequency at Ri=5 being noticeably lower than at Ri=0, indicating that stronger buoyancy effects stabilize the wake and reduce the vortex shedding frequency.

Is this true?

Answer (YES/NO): NO